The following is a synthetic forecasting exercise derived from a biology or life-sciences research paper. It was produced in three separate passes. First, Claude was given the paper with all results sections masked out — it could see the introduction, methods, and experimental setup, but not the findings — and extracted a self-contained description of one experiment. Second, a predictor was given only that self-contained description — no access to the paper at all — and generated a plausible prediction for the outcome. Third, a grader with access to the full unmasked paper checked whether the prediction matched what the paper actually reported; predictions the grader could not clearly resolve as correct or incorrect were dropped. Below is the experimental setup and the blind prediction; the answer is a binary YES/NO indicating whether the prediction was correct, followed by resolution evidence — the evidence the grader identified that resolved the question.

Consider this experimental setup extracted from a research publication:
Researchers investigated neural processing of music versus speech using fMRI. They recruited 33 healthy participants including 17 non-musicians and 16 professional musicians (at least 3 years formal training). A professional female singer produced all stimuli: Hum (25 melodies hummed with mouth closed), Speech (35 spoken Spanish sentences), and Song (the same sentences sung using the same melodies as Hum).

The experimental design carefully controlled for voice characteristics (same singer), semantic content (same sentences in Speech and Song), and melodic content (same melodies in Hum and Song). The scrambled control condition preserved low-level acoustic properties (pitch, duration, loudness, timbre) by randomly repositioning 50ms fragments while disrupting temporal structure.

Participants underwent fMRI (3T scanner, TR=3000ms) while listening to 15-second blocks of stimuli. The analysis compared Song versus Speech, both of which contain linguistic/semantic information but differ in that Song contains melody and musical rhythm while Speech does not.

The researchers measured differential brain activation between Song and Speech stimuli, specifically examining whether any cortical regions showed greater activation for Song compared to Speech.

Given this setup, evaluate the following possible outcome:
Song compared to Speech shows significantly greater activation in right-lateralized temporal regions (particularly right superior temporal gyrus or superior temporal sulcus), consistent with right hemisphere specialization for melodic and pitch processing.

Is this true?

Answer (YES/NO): NO